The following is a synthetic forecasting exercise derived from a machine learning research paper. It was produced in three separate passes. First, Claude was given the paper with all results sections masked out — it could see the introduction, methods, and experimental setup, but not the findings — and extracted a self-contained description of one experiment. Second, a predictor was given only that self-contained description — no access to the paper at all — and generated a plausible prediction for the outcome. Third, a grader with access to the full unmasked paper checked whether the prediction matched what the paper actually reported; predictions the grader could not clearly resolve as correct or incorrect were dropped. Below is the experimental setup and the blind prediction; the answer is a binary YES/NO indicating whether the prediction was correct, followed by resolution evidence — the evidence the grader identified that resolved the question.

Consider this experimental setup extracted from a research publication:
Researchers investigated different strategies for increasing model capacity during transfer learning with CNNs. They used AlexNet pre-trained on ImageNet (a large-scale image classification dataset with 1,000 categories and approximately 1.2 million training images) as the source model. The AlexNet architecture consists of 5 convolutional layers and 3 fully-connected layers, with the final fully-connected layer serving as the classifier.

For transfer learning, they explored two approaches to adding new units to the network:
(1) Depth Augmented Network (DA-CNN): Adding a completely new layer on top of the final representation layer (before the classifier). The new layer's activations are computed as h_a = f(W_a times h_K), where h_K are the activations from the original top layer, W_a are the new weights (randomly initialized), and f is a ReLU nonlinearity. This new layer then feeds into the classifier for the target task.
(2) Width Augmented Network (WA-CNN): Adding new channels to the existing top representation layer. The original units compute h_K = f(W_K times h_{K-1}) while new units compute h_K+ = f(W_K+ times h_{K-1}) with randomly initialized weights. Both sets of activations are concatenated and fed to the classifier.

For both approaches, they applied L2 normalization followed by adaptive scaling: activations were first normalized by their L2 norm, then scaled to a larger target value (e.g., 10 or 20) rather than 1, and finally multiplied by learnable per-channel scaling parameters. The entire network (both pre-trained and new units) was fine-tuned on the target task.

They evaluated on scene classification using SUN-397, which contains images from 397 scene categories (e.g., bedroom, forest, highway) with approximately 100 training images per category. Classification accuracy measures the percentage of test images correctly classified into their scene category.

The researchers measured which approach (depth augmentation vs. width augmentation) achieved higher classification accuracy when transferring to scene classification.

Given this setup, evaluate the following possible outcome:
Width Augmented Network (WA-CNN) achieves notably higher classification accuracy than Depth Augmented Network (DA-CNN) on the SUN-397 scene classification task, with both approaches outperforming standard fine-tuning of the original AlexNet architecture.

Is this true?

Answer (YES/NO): NO